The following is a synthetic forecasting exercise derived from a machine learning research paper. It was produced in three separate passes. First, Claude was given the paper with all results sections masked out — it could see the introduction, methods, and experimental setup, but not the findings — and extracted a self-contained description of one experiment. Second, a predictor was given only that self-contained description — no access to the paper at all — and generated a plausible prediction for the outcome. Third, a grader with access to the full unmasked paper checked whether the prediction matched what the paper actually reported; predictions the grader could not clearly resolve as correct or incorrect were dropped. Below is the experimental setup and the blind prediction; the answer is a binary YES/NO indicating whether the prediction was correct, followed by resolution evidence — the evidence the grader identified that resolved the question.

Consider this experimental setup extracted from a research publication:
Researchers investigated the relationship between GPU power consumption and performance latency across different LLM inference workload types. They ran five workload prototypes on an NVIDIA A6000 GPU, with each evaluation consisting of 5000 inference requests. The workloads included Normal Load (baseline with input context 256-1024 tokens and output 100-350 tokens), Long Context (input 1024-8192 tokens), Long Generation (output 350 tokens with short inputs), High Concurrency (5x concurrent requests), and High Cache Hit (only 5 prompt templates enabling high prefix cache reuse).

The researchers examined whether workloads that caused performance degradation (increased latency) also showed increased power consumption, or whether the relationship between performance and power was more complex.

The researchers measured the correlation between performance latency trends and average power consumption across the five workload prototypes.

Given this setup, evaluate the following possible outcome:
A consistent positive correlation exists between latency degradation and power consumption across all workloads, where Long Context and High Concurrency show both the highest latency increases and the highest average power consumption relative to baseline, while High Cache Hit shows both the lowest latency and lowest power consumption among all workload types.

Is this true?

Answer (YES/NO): NO